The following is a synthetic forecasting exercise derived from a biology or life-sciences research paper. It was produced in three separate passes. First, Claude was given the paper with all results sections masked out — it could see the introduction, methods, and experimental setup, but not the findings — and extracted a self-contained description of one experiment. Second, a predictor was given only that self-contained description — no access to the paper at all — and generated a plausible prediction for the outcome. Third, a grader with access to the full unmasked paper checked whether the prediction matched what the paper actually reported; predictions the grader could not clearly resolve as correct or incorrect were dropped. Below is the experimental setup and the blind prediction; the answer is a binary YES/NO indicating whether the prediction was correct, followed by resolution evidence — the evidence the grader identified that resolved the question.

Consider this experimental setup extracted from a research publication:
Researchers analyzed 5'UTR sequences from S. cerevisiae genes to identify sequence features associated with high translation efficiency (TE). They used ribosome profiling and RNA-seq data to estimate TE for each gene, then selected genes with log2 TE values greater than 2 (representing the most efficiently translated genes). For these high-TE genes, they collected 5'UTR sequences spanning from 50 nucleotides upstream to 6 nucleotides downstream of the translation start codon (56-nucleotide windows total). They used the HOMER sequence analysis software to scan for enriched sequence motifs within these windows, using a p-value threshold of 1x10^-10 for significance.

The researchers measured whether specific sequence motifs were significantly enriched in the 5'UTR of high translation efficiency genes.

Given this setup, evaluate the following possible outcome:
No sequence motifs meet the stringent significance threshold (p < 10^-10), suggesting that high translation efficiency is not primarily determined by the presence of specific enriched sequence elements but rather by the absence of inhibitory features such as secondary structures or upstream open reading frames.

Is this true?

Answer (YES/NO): NO